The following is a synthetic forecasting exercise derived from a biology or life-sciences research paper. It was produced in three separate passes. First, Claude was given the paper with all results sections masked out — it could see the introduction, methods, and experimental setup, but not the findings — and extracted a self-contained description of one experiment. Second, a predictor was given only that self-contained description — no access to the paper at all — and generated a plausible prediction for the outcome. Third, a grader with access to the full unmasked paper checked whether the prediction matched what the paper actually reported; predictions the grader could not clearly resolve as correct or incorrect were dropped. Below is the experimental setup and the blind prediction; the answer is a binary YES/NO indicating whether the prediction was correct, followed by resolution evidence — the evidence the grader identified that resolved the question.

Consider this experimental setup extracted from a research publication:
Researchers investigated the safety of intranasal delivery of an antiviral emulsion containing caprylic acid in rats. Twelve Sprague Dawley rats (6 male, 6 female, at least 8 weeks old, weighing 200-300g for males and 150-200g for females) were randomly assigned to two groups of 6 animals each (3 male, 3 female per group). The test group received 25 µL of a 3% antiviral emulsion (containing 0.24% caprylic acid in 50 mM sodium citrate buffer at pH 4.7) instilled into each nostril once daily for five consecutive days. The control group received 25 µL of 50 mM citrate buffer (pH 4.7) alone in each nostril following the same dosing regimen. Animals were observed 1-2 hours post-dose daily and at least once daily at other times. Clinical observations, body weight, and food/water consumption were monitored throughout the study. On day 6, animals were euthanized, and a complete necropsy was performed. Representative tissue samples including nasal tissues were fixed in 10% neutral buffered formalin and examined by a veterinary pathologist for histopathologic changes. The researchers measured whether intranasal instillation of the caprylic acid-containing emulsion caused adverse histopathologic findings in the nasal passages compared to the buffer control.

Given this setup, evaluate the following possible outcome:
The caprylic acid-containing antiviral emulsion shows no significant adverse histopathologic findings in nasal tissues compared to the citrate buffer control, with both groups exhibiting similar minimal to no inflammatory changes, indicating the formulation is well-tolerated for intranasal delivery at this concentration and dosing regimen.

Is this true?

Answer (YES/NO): YES